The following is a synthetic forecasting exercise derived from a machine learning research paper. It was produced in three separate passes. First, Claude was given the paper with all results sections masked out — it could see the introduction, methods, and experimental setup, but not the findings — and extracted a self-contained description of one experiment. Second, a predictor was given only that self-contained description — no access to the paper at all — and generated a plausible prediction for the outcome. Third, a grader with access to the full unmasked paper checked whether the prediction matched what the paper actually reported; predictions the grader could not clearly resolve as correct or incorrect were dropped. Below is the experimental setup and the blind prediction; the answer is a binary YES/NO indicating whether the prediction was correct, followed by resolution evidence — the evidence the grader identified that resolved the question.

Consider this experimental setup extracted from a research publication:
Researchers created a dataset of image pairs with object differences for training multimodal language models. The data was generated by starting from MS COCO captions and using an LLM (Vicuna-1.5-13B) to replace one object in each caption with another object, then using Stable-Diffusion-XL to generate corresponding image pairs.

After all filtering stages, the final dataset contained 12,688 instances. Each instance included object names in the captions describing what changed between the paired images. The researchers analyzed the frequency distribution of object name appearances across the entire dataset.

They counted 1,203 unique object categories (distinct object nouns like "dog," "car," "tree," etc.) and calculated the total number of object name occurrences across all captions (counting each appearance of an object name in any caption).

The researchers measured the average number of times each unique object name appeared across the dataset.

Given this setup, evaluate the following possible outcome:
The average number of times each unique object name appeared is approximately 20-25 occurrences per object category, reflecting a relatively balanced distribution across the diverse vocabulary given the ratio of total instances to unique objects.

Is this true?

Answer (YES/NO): YES